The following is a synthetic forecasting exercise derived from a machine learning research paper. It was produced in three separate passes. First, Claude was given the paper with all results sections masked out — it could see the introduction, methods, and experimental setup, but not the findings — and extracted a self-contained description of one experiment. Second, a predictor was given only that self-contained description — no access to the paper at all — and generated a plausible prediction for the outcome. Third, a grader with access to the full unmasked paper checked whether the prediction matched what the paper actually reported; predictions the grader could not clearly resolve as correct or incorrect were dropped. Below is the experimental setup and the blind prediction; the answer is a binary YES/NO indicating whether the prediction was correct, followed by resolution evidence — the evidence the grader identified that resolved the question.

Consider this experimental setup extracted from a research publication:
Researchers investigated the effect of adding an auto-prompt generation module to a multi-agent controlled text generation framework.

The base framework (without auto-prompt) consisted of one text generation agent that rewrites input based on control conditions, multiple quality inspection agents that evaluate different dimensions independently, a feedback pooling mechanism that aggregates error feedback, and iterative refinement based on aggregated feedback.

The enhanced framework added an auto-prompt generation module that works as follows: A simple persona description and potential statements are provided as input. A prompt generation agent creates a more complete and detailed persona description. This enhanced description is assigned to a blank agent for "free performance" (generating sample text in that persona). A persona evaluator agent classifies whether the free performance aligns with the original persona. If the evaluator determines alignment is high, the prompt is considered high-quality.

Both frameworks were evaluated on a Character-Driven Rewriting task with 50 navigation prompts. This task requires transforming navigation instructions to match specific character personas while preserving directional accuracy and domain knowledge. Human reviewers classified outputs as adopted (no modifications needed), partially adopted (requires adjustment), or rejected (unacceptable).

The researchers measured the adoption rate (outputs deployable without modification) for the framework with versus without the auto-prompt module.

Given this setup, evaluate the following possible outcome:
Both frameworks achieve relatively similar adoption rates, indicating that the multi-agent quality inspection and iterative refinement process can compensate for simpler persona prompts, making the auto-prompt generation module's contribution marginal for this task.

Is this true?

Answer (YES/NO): NO